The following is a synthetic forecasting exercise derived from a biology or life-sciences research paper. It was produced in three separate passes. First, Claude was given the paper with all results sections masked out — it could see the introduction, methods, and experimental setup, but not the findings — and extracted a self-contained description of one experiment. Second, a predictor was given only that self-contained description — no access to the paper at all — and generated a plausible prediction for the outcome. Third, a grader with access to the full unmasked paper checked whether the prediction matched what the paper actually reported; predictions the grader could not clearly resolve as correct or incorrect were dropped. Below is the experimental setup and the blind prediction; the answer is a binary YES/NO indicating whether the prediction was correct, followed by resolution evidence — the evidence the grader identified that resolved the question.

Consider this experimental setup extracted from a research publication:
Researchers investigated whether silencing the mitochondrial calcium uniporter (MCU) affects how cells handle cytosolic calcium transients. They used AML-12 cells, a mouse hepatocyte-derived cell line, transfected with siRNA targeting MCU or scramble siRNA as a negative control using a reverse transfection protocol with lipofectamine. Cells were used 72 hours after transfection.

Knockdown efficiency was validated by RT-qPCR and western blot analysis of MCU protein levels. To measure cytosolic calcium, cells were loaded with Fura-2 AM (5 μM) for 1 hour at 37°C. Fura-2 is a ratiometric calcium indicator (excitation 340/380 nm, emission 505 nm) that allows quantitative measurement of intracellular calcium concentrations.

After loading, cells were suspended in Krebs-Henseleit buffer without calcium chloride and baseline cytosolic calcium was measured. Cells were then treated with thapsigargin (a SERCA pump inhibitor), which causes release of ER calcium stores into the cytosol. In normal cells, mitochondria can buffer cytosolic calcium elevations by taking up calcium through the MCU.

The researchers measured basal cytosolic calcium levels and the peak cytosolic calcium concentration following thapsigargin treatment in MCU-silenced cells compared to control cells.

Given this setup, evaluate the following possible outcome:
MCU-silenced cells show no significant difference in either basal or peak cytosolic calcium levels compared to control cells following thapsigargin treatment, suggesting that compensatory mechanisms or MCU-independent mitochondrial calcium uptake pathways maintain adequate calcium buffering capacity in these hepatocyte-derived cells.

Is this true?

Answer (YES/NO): YES